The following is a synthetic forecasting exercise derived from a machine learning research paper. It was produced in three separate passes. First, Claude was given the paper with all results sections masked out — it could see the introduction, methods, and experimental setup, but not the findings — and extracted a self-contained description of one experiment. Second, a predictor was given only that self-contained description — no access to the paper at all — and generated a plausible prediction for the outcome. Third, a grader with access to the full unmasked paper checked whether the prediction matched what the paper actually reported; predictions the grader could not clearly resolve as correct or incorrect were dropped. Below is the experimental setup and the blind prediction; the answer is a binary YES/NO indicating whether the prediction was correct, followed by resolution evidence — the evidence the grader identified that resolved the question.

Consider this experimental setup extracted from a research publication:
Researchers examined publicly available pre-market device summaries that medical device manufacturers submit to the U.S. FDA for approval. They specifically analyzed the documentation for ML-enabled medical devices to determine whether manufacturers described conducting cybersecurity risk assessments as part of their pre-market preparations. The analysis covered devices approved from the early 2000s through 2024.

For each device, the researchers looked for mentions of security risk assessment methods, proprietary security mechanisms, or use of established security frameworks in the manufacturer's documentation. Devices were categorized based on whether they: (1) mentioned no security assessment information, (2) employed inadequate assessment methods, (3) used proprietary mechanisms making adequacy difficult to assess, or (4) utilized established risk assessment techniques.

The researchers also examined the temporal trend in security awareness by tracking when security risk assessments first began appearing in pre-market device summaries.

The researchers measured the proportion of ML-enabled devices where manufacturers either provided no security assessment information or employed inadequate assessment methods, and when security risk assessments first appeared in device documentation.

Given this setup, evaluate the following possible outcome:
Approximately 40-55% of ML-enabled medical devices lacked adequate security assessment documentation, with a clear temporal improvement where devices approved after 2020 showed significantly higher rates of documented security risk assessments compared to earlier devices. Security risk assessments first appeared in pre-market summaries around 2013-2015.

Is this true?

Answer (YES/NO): NO